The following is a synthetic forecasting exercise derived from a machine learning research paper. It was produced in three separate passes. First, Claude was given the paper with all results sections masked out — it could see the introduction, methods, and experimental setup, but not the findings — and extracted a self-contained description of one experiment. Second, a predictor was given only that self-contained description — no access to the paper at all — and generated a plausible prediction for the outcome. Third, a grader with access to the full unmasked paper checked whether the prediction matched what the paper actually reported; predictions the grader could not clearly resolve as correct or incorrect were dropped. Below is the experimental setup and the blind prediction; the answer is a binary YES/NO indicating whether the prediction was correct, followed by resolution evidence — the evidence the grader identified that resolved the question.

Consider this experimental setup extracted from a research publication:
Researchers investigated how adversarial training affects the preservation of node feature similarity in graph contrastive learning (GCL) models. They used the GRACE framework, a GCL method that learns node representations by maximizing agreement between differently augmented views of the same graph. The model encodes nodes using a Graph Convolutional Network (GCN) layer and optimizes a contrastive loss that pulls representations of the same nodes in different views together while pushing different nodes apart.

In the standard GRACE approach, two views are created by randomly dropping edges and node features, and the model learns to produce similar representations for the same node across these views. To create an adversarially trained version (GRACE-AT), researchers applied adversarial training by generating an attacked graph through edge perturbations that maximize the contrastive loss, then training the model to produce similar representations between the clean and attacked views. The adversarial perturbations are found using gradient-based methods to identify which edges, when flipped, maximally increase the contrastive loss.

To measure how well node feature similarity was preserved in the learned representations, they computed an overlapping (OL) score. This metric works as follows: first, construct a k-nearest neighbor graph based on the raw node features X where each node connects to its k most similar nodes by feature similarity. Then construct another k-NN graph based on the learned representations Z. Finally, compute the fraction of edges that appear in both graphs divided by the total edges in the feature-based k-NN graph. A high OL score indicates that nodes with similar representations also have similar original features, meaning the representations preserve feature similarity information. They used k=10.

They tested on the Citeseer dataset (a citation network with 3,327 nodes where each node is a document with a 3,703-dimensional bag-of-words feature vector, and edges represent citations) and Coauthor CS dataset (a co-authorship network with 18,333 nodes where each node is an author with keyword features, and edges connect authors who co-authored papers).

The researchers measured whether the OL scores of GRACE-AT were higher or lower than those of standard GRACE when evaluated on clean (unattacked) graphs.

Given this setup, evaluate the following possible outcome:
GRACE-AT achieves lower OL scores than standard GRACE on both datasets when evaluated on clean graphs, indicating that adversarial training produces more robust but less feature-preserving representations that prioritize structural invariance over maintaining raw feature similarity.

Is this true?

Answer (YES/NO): YES